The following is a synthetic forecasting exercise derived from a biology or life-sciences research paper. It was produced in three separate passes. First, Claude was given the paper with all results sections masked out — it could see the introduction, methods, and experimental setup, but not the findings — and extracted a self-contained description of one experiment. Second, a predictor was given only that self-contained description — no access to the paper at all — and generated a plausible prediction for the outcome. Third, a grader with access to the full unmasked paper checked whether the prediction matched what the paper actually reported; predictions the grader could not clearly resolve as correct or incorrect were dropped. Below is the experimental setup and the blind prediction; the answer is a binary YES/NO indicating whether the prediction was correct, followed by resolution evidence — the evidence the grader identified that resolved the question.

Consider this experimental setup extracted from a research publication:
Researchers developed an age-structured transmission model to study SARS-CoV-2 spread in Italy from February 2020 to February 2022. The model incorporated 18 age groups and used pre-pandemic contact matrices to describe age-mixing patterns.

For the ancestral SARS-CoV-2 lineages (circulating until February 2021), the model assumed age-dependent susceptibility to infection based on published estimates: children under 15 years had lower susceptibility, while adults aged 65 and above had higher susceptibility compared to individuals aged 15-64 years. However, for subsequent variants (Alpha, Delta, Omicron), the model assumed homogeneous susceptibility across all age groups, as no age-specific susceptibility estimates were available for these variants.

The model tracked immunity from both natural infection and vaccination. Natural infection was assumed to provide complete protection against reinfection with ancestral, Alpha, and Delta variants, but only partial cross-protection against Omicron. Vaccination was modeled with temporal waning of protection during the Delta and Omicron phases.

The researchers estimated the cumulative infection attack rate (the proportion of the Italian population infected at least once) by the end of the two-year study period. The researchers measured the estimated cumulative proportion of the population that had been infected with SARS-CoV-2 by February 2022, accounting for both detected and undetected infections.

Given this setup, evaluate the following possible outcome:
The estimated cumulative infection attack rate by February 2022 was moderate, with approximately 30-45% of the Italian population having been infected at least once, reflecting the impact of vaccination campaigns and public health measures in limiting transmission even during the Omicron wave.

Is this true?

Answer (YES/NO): NO